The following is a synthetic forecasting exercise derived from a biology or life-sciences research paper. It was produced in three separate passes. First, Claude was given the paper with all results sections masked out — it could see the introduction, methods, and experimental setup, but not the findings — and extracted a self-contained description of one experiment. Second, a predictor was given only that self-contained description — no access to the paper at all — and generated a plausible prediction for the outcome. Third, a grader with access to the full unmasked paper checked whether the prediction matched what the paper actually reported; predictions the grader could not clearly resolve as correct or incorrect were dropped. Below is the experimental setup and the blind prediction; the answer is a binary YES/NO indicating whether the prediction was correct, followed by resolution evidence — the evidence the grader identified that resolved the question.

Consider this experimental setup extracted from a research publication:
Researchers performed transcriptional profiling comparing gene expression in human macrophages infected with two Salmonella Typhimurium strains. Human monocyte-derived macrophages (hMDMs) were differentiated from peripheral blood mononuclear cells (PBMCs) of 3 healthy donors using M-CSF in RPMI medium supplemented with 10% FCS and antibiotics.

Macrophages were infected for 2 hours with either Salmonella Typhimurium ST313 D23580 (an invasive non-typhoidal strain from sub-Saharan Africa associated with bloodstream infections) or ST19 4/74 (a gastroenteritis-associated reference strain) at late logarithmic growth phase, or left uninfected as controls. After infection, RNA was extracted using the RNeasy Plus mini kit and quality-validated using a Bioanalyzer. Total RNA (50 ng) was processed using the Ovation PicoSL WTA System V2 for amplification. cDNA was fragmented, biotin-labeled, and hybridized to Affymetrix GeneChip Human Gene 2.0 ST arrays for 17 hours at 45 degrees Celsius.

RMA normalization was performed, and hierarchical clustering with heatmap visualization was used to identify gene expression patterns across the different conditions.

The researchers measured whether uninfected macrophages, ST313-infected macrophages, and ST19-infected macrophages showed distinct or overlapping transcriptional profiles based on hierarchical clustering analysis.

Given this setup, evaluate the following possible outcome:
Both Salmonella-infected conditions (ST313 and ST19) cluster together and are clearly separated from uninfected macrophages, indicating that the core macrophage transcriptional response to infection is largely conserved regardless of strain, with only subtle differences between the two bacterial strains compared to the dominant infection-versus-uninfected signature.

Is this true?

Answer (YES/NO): YES